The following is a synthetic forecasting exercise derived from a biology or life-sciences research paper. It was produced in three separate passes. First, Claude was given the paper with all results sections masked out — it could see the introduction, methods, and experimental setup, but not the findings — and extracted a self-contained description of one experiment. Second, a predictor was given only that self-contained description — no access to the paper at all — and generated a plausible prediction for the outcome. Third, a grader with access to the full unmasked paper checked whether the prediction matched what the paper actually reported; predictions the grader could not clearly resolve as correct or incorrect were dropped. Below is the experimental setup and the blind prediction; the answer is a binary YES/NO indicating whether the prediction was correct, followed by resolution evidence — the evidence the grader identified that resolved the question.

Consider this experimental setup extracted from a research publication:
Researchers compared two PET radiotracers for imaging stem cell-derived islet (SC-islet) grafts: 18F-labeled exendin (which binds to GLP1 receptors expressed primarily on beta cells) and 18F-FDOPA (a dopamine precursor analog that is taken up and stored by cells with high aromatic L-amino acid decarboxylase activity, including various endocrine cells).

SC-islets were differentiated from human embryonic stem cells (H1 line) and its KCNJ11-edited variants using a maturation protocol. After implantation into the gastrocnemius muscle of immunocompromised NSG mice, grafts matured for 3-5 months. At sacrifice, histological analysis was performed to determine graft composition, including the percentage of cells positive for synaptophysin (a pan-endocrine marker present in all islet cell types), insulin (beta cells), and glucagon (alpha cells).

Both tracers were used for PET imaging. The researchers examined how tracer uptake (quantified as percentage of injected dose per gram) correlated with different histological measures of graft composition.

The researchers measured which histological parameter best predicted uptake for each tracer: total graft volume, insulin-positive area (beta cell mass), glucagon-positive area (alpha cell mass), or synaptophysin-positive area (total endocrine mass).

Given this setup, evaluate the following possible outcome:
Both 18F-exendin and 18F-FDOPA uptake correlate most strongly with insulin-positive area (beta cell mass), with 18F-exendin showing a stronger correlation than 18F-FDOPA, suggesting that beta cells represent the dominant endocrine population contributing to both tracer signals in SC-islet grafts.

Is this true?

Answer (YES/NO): YES